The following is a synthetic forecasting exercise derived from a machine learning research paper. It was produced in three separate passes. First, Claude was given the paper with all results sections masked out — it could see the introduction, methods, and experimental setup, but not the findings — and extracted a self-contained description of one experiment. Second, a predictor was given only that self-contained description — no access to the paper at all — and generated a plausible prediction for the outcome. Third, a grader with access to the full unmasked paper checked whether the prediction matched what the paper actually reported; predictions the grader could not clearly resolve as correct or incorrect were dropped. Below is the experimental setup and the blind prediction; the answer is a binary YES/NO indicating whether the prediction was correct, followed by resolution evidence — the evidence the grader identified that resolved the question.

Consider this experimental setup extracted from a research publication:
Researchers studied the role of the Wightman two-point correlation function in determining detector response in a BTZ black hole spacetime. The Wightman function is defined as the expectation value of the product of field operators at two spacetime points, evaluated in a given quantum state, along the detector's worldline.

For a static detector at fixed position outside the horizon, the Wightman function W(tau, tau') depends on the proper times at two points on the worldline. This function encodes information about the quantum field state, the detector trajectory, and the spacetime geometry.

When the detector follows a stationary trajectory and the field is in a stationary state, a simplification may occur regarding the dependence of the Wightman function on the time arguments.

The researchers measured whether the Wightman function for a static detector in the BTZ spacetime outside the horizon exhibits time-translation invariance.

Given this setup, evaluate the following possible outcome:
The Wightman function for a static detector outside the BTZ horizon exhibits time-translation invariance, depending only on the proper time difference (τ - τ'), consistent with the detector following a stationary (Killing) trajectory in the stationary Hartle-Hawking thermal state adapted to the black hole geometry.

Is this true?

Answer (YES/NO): YES